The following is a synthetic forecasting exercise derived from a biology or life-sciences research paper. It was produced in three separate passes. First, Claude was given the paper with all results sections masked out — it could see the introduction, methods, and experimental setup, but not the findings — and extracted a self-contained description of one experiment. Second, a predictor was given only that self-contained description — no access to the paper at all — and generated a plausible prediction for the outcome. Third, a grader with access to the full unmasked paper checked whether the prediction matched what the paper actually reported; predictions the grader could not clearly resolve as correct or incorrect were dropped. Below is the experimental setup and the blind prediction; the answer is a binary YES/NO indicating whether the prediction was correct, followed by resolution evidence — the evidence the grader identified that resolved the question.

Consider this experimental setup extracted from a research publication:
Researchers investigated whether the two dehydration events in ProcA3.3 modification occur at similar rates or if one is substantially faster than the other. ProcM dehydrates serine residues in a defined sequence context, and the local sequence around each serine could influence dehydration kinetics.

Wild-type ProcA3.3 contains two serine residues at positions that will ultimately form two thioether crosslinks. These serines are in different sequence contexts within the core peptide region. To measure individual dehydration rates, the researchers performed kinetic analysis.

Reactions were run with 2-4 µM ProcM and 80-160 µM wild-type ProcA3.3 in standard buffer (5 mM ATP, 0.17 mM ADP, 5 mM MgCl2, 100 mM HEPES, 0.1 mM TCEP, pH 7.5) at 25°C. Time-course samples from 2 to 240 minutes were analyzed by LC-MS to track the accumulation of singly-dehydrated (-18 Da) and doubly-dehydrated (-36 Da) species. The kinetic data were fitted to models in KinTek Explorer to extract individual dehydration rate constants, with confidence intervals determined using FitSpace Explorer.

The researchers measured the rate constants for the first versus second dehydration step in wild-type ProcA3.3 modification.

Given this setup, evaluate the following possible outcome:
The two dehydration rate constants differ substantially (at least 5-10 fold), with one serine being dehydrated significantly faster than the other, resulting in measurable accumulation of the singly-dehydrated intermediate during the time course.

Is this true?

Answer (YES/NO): NO